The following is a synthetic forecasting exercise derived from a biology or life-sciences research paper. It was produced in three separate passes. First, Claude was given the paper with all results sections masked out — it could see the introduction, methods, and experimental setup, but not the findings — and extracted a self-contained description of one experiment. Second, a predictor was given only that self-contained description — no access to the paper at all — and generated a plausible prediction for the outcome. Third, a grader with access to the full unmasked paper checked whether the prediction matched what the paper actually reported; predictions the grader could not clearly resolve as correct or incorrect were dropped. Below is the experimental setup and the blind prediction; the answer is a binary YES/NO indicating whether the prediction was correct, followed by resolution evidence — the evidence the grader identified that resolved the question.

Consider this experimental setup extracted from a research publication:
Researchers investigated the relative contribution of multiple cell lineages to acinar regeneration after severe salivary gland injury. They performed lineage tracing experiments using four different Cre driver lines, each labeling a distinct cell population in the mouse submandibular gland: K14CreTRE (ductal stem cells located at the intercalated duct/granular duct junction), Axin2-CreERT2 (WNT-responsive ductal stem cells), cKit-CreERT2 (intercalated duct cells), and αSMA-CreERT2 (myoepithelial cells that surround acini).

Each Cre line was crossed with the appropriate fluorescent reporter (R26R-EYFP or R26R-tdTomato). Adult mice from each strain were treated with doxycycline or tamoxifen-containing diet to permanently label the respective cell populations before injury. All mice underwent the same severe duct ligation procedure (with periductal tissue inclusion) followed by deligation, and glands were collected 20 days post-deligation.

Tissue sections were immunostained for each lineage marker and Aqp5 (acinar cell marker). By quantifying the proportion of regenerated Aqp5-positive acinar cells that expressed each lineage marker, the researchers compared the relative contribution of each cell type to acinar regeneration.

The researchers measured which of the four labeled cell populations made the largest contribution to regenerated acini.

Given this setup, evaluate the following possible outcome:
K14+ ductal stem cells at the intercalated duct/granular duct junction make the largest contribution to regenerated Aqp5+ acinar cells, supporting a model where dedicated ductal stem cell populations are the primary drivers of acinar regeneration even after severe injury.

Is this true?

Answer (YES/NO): NO